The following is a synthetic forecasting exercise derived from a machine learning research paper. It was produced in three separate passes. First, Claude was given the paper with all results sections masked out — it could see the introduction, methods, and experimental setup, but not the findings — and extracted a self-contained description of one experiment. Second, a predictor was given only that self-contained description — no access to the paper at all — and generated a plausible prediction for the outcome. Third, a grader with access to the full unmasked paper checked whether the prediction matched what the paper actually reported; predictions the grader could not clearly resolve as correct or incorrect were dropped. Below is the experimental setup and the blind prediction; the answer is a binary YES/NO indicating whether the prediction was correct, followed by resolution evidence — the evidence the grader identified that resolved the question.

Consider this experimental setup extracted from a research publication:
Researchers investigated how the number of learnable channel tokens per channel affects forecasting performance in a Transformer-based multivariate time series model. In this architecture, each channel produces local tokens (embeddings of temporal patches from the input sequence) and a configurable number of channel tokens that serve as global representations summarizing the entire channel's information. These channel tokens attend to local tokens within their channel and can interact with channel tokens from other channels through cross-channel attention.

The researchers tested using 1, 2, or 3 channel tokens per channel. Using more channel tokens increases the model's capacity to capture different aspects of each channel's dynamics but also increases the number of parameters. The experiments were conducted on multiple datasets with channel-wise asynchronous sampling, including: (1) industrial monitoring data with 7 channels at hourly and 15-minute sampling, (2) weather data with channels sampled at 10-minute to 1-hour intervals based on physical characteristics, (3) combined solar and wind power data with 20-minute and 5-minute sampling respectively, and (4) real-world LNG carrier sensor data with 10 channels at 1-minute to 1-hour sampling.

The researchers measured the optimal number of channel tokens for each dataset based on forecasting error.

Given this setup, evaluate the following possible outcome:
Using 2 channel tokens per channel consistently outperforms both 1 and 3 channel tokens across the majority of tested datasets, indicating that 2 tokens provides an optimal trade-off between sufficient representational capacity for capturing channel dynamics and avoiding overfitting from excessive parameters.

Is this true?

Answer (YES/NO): NO